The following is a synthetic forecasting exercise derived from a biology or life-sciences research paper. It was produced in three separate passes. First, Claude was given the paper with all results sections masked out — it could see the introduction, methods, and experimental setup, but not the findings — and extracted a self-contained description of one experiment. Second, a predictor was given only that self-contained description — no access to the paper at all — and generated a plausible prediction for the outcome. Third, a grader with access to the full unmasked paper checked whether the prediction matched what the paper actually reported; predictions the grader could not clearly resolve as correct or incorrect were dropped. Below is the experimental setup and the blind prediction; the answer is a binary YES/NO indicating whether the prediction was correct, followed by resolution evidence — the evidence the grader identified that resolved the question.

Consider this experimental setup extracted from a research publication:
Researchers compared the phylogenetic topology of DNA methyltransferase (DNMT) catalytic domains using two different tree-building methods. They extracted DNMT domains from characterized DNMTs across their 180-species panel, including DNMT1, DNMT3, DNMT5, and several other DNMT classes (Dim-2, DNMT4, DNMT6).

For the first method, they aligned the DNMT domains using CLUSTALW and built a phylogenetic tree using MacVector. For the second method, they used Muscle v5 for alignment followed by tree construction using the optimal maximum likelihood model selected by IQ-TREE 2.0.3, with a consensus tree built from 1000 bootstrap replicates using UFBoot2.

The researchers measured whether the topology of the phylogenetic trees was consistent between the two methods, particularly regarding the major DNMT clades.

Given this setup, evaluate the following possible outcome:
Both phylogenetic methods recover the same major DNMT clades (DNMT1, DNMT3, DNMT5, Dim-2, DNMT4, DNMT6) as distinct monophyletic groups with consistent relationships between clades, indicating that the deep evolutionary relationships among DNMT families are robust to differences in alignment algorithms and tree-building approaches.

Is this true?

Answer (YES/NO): NO